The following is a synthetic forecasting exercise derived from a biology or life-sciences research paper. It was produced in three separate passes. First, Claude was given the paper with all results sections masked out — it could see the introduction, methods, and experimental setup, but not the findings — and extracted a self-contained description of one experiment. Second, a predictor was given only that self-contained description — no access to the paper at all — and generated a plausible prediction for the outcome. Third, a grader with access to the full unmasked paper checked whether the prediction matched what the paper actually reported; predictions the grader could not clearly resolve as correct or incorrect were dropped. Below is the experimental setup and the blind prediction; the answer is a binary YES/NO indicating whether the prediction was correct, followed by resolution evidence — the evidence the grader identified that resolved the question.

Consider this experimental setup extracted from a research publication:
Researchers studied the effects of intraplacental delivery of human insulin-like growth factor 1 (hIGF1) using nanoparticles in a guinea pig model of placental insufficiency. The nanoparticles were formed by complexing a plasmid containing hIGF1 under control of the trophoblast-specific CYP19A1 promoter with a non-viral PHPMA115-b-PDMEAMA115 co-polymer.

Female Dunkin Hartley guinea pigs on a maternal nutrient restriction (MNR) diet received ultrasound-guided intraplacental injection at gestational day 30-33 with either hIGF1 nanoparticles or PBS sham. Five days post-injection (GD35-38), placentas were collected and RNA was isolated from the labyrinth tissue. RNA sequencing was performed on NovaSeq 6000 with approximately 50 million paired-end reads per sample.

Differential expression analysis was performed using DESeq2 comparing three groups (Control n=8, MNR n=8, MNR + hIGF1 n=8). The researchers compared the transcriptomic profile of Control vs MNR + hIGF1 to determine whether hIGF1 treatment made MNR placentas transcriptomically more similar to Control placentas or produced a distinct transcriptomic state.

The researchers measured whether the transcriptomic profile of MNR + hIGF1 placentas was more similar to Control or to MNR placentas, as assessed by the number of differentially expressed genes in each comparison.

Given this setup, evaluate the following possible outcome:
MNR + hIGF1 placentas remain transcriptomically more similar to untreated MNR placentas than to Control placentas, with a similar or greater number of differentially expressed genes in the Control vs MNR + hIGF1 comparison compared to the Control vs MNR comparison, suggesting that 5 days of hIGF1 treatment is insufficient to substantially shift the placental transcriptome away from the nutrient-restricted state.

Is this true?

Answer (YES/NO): NO